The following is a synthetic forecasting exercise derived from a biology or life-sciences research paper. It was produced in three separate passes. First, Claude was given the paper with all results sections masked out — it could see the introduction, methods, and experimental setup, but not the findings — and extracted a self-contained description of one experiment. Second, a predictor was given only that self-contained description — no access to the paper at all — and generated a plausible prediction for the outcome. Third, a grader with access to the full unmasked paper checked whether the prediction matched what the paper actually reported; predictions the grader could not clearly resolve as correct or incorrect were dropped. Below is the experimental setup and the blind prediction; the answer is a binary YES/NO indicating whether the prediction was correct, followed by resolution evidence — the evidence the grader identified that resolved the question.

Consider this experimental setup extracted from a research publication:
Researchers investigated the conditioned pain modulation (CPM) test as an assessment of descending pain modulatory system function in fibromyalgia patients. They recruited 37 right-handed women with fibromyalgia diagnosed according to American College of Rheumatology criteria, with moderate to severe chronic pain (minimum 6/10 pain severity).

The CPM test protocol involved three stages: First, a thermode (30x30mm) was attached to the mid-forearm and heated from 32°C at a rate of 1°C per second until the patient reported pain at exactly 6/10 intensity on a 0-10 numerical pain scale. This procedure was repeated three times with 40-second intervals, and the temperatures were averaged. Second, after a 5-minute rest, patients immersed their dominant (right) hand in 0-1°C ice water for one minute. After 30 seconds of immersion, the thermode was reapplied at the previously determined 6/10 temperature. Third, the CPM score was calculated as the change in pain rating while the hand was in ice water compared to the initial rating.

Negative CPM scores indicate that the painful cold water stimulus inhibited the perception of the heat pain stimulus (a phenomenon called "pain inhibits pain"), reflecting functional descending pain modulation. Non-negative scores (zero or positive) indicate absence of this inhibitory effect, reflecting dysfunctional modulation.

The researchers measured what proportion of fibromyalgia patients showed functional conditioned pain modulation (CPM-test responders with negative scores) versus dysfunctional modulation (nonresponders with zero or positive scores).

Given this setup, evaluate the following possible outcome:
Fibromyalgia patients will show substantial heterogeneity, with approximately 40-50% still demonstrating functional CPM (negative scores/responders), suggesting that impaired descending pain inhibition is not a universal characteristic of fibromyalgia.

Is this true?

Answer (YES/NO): NO